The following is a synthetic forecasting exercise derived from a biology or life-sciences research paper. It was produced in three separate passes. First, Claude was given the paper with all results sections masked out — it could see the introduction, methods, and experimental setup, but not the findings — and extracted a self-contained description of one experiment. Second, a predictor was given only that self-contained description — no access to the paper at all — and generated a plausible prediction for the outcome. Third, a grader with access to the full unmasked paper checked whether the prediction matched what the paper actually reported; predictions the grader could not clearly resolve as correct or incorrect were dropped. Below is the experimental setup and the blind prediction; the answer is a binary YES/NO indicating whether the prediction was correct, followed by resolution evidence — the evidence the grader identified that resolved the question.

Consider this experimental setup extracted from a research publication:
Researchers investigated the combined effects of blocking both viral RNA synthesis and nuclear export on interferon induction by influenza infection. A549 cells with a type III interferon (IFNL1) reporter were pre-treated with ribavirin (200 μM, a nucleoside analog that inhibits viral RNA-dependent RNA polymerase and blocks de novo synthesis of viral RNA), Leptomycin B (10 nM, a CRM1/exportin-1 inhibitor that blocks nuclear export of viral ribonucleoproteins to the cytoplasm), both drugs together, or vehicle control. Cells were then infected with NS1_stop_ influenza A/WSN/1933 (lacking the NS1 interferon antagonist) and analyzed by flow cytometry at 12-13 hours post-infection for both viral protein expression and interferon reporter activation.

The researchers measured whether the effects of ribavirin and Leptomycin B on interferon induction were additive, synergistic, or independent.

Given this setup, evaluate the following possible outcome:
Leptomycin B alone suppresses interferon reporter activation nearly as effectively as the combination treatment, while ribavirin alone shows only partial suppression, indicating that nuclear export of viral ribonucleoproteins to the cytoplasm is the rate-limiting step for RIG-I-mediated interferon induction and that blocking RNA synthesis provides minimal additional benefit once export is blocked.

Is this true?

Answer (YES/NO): NO